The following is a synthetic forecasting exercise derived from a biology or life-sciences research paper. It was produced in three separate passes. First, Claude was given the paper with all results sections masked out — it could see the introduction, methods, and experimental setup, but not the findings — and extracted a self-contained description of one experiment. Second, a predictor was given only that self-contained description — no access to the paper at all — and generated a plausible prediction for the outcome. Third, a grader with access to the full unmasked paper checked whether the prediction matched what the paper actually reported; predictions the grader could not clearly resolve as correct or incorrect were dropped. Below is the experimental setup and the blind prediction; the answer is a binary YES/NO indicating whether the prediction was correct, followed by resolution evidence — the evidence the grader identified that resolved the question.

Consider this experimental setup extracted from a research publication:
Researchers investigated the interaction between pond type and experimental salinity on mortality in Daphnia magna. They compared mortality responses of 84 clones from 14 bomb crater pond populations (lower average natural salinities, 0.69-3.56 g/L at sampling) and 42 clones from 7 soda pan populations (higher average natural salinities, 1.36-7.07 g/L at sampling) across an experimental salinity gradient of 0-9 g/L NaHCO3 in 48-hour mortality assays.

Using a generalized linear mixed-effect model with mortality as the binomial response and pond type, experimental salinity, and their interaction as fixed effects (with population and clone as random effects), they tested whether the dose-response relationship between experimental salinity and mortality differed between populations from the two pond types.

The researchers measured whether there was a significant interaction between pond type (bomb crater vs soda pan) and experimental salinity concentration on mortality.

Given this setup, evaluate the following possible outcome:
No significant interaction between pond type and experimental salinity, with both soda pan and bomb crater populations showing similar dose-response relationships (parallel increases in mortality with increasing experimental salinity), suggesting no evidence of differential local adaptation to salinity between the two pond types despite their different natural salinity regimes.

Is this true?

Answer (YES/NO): NO